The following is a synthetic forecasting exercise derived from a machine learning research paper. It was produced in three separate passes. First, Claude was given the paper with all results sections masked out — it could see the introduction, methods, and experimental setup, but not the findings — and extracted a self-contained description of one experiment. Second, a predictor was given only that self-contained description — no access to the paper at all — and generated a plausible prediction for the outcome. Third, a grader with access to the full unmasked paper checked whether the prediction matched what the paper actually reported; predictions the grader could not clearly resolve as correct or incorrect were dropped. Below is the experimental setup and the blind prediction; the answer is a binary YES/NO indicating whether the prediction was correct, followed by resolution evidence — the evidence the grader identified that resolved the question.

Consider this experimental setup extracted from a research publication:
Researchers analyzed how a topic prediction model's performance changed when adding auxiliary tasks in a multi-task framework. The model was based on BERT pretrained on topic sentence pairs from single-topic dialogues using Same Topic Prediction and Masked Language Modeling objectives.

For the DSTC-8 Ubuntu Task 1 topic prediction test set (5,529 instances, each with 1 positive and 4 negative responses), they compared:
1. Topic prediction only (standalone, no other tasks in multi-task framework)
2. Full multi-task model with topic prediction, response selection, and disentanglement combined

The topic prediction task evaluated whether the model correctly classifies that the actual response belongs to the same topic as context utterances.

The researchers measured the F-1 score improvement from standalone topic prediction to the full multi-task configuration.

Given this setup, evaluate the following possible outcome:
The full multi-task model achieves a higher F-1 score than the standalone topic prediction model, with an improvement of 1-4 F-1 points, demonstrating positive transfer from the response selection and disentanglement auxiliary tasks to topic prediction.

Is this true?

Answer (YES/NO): YES